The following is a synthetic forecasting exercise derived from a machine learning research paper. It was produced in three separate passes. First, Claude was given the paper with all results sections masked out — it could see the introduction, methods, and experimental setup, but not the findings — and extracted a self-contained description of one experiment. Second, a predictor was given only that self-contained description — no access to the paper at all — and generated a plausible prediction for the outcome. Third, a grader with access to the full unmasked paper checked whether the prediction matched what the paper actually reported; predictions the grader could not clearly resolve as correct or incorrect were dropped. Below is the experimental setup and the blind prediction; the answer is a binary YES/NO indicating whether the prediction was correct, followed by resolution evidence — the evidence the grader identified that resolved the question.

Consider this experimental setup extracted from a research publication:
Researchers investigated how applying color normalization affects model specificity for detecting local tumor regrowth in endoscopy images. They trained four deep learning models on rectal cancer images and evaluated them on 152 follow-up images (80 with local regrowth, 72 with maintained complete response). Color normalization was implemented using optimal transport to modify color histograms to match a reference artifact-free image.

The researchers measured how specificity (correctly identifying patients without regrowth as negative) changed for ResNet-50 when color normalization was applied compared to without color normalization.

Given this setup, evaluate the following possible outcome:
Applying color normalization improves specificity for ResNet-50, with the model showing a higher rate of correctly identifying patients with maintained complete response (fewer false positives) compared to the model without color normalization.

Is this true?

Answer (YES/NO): YES